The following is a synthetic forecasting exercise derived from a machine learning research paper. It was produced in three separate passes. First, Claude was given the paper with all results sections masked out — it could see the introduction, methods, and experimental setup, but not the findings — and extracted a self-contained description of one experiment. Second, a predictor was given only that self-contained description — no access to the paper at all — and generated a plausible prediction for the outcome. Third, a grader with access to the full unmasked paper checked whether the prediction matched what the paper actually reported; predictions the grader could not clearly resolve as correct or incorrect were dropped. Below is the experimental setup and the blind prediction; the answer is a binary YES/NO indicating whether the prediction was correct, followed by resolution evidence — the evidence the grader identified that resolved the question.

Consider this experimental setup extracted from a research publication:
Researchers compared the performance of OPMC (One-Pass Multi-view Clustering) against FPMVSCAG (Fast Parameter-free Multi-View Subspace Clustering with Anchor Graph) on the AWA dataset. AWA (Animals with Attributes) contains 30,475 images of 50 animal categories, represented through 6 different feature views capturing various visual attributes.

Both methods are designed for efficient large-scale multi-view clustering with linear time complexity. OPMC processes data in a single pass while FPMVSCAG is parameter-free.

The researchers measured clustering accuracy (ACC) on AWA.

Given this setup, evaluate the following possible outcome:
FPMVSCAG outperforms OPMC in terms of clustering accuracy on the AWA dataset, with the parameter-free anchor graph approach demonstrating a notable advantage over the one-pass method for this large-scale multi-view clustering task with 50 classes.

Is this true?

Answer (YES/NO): NO